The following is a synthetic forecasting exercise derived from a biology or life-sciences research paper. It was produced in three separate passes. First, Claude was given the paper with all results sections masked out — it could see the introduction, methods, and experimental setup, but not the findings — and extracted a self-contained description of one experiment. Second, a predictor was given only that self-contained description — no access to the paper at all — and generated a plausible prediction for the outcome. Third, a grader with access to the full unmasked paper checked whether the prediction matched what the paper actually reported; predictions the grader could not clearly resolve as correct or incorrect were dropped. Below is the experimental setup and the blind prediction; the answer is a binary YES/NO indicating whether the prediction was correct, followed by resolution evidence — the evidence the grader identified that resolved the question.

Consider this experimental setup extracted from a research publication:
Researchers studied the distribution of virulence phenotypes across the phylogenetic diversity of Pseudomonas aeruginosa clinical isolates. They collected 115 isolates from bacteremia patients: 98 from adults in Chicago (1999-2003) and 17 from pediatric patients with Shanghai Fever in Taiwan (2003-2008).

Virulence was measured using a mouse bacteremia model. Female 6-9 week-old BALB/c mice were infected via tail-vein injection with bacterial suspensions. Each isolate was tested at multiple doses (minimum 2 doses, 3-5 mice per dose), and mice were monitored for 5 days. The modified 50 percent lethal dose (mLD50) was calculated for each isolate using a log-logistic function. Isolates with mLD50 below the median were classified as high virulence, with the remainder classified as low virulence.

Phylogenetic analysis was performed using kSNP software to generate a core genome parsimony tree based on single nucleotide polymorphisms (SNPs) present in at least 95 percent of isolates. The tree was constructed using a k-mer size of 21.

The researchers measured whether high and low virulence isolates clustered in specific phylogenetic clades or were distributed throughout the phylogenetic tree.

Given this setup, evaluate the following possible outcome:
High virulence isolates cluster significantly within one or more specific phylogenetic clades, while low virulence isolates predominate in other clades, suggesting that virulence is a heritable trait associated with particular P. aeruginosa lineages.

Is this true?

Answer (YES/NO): NO